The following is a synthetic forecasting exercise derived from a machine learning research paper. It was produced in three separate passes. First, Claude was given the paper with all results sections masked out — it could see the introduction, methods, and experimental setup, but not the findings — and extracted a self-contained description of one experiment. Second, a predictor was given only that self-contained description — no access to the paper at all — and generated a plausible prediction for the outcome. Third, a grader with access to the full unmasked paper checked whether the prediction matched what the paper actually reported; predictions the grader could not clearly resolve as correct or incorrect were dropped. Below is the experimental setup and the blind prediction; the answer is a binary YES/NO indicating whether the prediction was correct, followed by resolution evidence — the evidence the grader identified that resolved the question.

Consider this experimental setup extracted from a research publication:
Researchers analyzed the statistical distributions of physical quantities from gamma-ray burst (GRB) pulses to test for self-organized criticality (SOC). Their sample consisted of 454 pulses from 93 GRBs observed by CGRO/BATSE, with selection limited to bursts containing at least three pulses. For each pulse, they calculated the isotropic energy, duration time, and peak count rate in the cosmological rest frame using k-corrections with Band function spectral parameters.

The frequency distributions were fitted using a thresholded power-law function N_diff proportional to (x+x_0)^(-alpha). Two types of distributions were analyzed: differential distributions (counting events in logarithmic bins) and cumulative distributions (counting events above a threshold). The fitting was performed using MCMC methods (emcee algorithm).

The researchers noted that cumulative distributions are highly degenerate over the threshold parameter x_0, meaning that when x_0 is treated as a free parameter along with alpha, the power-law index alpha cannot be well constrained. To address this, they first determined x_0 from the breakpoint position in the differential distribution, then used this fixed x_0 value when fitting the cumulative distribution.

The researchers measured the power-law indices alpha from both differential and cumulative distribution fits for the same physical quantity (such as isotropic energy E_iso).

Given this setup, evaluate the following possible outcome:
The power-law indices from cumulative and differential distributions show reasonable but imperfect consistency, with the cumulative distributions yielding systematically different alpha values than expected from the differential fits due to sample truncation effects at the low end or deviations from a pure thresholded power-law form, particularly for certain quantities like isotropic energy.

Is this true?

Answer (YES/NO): NO